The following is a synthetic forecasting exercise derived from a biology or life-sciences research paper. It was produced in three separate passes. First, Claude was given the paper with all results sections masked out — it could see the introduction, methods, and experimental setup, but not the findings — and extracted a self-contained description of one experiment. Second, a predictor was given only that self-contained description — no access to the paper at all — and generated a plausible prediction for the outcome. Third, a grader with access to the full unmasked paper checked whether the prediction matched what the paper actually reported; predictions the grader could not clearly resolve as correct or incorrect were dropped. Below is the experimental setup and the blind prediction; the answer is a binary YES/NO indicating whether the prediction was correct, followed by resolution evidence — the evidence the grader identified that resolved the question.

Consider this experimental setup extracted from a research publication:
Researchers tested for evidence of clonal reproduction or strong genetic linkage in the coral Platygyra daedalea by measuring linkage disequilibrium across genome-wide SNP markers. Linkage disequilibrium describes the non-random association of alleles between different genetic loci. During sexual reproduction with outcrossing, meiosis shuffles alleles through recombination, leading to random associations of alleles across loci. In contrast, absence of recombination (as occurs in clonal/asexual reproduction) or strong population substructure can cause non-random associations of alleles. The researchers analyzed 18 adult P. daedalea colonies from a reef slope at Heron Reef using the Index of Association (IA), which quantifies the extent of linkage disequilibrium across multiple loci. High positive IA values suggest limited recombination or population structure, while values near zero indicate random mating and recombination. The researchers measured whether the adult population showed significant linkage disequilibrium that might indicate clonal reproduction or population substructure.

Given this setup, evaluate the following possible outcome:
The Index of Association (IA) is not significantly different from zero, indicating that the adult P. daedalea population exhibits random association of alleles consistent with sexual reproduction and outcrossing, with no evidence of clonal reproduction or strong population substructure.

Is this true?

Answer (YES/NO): NO